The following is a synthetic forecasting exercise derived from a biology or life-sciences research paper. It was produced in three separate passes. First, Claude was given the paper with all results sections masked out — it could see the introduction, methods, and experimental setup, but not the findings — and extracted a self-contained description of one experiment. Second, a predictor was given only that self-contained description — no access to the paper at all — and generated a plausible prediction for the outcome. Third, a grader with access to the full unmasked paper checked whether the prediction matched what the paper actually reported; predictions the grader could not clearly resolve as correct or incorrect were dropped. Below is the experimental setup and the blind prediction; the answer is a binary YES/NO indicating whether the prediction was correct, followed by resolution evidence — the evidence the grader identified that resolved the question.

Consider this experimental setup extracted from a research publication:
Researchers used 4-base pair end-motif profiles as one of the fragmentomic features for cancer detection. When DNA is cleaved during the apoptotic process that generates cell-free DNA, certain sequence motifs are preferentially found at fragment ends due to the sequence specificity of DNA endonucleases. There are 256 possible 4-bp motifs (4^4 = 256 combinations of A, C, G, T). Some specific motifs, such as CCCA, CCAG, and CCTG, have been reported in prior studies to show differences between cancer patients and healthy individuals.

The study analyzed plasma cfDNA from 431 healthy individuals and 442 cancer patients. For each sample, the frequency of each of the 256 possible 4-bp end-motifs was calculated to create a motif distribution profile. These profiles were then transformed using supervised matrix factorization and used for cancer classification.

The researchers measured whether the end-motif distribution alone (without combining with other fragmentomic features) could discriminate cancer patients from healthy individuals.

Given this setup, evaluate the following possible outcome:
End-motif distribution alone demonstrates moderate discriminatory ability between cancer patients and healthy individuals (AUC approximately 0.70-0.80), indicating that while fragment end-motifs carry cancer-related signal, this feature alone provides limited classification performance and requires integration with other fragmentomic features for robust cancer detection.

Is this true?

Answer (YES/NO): NO